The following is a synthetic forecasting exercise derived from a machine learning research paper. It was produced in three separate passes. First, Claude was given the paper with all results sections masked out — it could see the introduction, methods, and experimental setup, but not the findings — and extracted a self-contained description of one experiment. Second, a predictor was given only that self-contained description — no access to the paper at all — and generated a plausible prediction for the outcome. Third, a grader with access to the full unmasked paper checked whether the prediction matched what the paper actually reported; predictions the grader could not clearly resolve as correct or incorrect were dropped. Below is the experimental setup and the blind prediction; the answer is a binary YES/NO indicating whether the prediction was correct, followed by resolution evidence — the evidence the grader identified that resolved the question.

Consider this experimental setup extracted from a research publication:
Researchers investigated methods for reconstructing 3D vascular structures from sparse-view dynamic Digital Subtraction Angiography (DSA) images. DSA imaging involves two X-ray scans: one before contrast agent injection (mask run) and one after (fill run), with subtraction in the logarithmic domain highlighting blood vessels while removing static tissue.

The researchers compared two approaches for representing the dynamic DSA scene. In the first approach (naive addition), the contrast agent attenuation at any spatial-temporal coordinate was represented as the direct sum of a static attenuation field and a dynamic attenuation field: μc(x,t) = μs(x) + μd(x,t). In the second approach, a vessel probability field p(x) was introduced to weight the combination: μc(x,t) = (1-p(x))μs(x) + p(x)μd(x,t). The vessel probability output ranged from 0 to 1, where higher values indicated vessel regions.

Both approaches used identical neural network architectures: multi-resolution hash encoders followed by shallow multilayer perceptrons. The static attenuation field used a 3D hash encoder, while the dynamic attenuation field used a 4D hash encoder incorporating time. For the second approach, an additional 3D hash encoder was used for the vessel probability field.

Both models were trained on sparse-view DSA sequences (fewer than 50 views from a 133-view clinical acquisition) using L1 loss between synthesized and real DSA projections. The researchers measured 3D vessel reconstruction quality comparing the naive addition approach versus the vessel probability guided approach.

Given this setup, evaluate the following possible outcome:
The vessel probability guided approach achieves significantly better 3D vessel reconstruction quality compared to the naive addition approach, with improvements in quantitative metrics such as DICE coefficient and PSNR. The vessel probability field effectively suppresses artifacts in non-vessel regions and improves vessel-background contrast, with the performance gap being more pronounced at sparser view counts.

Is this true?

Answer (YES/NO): NO